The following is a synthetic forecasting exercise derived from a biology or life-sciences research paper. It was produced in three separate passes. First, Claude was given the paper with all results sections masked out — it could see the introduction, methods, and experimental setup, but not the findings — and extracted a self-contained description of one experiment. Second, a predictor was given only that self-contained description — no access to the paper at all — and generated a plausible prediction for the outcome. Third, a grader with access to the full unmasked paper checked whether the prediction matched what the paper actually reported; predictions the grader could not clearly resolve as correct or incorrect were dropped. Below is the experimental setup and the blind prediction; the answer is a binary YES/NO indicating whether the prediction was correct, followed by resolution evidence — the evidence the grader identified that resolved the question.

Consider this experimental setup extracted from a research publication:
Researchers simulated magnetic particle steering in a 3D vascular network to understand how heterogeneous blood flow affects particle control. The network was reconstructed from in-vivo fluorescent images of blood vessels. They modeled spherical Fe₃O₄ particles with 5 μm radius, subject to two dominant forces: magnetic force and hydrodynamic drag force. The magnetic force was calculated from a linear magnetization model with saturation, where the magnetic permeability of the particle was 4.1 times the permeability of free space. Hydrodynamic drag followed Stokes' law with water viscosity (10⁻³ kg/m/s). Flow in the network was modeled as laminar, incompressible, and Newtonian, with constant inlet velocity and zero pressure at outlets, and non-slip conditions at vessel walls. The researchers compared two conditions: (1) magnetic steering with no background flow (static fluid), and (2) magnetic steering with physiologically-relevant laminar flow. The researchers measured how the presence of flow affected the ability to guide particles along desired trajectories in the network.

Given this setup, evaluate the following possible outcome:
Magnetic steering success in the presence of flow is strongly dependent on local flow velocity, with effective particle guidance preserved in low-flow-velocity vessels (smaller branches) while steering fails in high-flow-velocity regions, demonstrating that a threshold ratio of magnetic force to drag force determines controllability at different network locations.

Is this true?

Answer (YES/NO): NO